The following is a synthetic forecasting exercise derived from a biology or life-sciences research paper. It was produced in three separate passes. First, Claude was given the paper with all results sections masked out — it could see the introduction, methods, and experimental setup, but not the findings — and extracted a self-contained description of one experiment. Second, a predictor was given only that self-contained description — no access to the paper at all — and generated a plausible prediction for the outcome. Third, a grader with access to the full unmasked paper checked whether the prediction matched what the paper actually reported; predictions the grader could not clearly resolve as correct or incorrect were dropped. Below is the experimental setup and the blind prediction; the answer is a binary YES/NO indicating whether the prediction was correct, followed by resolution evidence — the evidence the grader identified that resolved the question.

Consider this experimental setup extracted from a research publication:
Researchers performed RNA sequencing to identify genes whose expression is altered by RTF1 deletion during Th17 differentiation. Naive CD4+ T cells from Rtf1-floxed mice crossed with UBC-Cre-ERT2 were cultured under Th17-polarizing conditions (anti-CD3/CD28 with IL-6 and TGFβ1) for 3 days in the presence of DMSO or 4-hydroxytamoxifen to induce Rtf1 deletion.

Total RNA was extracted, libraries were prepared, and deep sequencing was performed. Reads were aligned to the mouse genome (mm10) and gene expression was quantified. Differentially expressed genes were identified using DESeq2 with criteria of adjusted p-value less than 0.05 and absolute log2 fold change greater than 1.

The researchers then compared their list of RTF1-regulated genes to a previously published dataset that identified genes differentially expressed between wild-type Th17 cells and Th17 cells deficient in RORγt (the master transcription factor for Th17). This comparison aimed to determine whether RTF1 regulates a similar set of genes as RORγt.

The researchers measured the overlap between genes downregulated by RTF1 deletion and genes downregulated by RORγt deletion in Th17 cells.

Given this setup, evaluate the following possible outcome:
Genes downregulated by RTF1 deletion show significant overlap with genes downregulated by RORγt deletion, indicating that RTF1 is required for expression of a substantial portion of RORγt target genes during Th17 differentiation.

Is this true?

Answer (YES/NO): YES